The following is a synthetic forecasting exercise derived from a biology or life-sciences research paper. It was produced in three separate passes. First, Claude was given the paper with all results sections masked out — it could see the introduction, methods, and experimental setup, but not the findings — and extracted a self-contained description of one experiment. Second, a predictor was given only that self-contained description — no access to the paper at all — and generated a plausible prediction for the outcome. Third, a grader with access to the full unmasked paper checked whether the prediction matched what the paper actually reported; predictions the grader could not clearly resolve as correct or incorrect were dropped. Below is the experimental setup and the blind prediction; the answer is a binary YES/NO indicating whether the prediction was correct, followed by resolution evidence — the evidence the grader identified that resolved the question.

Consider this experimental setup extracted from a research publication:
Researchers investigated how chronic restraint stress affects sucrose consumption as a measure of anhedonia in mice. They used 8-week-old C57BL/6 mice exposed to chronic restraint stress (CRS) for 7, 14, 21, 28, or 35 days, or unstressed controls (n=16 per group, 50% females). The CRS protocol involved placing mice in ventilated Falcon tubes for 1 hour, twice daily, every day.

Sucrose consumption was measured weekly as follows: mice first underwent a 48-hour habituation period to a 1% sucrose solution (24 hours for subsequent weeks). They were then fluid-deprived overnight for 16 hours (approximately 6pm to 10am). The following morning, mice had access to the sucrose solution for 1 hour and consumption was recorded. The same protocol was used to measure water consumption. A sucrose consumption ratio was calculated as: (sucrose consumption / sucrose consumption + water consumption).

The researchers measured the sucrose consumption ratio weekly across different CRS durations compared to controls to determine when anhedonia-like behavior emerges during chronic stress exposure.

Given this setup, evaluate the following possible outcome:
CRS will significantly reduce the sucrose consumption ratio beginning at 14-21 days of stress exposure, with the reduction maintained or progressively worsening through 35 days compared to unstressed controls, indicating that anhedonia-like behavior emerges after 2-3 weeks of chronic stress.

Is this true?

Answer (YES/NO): NO